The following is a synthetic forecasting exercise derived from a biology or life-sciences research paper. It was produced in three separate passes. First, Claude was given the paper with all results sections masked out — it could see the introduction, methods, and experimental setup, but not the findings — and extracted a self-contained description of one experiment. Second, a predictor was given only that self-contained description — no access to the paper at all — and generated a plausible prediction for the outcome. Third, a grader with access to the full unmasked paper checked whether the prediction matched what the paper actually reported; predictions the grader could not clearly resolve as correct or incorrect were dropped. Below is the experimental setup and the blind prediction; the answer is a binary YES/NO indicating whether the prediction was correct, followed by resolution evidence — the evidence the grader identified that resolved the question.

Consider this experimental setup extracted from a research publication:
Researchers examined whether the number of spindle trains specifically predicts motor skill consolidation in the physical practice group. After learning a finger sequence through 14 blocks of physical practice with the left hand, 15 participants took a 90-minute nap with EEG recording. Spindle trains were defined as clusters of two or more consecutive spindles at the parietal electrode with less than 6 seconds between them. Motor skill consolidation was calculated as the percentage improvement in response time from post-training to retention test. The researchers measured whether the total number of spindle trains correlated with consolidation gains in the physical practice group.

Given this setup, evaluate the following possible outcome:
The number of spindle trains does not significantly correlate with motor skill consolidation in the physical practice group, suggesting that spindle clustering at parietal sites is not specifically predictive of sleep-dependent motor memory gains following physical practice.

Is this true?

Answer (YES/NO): NO